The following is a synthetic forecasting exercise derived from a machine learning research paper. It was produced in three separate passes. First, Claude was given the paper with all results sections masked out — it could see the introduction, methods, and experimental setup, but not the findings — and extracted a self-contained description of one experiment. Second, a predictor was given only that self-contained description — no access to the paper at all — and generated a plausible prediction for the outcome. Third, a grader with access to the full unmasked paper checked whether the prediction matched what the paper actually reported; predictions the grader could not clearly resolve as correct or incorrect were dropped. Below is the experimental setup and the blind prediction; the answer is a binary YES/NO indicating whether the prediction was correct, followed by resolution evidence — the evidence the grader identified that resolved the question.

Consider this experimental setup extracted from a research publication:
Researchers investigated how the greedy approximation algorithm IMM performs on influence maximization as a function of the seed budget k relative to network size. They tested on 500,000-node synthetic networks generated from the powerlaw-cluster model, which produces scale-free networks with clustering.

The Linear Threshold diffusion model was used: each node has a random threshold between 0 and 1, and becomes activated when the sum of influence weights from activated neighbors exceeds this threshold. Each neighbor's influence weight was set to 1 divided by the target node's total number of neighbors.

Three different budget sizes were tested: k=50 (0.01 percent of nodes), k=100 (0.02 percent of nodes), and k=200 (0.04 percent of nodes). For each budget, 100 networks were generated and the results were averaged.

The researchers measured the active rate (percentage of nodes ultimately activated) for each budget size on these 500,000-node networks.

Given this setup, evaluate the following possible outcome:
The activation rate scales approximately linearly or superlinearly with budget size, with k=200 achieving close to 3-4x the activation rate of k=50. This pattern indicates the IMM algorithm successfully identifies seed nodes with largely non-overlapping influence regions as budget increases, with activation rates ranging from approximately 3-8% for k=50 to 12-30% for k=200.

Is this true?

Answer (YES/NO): NO